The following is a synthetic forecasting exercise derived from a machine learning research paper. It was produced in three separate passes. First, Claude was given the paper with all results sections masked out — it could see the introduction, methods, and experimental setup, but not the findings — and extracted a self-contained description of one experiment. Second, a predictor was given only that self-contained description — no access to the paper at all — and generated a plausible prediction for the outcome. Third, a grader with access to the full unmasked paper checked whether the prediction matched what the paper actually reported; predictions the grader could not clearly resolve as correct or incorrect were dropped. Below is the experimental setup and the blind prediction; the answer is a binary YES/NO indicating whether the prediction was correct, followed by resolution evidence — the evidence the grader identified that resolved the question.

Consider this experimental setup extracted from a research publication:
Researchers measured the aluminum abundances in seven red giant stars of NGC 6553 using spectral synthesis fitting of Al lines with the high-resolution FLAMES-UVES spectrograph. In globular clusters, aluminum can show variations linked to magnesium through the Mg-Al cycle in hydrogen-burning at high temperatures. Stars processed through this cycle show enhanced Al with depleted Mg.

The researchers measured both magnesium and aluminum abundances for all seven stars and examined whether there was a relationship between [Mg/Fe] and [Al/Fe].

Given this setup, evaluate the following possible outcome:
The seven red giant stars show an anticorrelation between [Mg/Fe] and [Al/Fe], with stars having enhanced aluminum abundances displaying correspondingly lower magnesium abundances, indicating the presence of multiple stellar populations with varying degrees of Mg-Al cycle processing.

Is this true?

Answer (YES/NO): NO